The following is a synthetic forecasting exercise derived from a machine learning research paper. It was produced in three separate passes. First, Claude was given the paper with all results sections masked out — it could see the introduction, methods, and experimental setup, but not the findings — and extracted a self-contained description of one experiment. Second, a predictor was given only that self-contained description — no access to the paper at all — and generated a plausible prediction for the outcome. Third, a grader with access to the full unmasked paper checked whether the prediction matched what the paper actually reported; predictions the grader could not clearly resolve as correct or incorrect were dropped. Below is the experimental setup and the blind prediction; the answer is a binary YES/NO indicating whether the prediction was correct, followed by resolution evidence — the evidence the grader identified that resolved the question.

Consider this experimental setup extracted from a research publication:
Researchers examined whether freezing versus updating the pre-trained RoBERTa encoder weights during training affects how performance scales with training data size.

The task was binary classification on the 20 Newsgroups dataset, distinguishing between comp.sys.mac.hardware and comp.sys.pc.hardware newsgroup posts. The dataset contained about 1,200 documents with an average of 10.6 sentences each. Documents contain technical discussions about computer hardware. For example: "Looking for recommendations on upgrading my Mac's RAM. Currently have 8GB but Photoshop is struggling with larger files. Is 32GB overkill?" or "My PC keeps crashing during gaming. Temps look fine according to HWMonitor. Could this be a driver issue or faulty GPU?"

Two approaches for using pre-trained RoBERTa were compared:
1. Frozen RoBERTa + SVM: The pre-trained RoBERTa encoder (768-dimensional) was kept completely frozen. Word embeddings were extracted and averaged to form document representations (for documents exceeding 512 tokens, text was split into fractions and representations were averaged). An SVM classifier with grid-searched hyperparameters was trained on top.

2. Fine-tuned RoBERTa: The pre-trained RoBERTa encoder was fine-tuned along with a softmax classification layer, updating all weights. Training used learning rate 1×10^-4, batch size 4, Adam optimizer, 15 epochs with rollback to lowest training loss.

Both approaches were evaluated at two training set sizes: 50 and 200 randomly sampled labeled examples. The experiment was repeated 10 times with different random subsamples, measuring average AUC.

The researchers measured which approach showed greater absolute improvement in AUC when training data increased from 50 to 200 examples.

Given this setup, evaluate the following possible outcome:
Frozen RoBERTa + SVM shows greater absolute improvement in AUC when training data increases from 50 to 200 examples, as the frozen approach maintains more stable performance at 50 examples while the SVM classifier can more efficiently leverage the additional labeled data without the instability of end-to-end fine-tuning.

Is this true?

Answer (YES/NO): NO